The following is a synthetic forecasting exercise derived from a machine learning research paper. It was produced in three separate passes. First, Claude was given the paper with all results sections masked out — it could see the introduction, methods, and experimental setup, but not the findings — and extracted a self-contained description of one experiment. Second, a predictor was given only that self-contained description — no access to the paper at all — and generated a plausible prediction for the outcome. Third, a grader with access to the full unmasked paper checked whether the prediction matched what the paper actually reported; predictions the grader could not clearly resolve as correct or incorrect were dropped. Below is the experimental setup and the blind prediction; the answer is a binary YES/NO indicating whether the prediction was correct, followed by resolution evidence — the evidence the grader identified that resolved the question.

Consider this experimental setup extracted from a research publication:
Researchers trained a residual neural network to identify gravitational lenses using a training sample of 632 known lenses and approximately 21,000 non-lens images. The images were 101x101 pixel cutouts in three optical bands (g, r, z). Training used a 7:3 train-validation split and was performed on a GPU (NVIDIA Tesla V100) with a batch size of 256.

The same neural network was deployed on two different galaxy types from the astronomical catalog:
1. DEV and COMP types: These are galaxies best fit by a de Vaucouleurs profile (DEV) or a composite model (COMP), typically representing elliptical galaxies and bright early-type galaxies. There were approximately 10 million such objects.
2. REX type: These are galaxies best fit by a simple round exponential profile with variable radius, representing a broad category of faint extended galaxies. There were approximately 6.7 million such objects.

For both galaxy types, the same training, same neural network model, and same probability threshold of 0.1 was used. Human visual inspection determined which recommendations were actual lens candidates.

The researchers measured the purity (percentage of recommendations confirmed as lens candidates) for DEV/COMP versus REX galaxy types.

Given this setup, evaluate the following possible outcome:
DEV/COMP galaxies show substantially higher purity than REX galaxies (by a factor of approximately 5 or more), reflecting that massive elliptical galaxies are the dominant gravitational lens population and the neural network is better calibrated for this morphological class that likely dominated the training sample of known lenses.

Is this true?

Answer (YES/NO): NO